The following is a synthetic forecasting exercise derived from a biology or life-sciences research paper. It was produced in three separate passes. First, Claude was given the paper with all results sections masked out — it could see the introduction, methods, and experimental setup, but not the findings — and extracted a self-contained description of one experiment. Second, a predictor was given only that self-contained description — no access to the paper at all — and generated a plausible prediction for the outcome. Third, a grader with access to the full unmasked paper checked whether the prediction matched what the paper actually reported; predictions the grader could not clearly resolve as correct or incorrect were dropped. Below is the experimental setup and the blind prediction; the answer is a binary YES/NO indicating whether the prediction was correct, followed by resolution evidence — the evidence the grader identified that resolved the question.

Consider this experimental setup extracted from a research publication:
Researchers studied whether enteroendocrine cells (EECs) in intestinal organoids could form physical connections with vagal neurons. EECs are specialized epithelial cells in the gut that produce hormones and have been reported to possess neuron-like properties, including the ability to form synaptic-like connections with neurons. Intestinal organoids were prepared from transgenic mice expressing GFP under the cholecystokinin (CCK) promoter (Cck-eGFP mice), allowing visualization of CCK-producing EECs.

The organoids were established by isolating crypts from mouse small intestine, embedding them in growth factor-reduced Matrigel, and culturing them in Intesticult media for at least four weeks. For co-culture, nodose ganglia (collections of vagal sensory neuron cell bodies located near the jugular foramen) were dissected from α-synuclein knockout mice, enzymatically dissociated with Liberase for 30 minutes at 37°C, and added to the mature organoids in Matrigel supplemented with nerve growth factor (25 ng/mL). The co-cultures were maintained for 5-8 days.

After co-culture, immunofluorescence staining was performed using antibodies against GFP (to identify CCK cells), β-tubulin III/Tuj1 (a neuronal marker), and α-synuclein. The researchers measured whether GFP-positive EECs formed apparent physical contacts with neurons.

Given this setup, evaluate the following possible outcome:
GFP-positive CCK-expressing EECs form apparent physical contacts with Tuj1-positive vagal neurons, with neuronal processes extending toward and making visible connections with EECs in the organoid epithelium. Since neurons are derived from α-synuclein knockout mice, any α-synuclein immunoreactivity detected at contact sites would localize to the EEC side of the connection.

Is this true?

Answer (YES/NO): NO